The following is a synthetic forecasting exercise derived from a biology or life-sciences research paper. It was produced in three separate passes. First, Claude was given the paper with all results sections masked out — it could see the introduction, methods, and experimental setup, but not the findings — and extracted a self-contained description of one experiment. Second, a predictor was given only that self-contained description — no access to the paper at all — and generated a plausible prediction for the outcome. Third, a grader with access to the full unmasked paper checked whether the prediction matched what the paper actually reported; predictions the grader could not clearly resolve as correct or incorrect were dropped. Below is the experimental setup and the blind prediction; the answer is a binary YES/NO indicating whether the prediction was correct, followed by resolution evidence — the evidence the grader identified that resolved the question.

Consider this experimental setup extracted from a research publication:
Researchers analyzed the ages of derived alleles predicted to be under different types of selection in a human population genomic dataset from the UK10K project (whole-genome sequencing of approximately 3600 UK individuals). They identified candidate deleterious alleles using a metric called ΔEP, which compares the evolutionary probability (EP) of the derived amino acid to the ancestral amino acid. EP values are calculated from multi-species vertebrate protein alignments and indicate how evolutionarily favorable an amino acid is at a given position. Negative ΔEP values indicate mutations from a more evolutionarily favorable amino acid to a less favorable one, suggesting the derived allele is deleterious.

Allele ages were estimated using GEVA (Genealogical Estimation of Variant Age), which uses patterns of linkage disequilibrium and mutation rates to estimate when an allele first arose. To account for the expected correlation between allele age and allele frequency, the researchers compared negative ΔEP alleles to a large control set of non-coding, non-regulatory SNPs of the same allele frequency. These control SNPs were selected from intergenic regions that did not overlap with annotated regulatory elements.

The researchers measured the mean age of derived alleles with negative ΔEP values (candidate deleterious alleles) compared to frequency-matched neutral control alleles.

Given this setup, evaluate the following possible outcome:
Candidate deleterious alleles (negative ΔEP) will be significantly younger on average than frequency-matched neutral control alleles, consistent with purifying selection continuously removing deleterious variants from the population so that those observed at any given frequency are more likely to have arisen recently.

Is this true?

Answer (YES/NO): YES